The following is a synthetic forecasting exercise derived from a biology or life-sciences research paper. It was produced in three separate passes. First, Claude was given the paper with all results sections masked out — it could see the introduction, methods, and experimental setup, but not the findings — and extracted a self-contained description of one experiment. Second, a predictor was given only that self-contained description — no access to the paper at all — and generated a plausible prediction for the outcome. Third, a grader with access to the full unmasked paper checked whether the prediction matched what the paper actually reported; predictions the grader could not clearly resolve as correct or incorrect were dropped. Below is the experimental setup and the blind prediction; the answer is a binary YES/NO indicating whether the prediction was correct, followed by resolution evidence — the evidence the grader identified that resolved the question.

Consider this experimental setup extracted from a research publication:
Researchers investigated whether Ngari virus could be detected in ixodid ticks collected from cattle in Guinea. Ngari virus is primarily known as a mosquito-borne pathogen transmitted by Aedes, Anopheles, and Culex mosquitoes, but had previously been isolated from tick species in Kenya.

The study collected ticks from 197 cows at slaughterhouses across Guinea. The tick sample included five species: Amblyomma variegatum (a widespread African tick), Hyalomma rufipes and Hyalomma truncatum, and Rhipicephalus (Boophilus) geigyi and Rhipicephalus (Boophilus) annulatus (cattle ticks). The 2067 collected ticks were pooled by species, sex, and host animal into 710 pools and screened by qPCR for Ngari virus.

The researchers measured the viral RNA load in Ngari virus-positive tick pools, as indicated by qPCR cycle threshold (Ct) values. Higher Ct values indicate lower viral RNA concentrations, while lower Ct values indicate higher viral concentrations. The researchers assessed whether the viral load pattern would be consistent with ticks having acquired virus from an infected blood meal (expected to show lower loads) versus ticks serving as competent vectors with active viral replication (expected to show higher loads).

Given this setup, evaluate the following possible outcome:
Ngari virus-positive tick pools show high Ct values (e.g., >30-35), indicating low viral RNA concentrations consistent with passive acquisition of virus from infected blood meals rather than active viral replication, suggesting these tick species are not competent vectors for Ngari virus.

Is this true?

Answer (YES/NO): YES